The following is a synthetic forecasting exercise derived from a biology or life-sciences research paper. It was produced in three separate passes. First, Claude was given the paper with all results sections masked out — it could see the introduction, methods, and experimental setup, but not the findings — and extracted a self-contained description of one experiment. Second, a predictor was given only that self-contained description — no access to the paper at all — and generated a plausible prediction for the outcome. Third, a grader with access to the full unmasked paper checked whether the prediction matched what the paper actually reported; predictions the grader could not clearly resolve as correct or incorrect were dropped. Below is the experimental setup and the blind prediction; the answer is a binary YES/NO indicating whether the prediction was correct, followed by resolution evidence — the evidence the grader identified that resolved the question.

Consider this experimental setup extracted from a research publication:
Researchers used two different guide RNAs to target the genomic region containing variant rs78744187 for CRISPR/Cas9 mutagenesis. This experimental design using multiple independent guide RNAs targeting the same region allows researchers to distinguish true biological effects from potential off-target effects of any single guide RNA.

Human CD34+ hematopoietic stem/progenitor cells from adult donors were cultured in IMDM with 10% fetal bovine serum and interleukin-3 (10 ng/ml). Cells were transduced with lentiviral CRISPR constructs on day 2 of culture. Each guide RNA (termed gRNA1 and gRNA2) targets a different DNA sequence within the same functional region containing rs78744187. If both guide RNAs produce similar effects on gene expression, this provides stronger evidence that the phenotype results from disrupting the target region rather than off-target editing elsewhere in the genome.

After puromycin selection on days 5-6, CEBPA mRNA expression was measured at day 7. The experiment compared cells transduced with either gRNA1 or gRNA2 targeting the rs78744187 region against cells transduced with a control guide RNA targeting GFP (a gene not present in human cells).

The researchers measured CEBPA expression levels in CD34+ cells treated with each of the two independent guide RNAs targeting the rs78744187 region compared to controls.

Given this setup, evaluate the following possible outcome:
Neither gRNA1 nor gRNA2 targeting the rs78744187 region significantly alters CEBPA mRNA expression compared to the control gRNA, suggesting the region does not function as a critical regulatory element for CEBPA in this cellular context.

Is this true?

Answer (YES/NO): NO